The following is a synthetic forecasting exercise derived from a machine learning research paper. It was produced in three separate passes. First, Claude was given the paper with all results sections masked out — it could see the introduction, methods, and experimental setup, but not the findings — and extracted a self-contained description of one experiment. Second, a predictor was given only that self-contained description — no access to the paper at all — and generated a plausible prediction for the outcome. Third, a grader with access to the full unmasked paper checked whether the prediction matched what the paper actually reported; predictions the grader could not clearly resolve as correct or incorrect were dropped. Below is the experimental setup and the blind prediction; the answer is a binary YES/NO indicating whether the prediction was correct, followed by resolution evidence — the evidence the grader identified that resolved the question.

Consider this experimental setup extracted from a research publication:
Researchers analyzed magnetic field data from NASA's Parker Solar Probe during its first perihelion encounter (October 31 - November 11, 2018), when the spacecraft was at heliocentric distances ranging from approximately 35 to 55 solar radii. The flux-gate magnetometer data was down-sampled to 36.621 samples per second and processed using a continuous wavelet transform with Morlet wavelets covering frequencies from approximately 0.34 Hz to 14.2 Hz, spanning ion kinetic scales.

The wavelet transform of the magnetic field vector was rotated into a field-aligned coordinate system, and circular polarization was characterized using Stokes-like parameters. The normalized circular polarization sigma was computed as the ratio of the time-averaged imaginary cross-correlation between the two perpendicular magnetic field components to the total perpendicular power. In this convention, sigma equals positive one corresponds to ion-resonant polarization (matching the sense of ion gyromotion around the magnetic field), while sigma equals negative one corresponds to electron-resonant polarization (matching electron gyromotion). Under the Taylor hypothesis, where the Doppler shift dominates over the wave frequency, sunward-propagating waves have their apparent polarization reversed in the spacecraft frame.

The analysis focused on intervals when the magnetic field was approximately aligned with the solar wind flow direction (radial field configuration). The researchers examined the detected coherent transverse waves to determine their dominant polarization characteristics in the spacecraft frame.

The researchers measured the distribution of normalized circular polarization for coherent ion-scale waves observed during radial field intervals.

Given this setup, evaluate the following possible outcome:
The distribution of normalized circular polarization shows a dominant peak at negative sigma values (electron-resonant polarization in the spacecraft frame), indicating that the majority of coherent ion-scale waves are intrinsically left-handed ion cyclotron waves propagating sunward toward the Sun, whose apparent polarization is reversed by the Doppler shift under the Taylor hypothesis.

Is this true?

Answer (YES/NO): NO